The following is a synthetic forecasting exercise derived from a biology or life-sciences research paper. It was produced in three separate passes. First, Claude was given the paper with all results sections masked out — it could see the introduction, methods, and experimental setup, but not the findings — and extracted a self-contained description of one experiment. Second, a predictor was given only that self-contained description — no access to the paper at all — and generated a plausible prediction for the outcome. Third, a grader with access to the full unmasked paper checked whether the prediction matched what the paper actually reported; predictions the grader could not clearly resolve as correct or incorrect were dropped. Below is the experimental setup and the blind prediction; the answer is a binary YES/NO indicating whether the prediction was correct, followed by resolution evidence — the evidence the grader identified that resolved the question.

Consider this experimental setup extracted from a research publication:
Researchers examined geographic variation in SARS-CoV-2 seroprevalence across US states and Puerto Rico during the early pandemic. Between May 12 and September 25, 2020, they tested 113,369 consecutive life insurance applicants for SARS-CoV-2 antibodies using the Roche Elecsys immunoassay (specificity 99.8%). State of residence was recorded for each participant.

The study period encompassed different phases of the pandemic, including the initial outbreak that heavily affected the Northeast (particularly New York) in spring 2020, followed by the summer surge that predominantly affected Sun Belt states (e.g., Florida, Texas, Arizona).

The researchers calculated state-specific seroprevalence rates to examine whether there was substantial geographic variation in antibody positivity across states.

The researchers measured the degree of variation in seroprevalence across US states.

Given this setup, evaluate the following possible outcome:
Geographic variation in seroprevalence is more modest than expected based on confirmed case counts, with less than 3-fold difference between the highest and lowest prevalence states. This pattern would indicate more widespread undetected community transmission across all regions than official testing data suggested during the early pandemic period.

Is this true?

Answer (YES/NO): NO